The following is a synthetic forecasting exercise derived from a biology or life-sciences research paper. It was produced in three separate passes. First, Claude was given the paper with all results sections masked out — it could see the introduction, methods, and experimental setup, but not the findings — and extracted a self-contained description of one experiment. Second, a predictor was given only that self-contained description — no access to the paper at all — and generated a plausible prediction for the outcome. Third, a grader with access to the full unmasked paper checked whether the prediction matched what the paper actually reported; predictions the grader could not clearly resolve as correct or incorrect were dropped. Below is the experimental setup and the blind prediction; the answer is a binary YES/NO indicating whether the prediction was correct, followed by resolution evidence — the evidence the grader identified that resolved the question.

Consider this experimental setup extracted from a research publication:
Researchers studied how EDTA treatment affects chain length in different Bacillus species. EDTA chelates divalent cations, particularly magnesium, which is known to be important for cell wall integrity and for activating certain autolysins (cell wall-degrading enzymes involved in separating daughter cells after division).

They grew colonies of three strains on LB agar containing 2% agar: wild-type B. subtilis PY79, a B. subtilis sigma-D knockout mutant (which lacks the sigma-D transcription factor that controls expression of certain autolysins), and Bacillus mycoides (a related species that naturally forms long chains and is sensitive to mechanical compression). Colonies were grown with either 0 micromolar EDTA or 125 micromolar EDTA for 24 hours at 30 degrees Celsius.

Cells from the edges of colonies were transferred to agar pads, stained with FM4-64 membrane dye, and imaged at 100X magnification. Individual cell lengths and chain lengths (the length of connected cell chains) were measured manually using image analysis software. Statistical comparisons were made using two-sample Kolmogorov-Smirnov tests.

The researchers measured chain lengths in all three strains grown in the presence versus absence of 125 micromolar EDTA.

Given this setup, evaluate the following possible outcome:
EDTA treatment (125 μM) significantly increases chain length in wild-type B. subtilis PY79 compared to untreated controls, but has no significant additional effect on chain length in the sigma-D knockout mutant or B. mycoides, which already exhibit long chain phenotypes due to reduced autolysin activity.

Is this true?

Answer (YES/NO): NO